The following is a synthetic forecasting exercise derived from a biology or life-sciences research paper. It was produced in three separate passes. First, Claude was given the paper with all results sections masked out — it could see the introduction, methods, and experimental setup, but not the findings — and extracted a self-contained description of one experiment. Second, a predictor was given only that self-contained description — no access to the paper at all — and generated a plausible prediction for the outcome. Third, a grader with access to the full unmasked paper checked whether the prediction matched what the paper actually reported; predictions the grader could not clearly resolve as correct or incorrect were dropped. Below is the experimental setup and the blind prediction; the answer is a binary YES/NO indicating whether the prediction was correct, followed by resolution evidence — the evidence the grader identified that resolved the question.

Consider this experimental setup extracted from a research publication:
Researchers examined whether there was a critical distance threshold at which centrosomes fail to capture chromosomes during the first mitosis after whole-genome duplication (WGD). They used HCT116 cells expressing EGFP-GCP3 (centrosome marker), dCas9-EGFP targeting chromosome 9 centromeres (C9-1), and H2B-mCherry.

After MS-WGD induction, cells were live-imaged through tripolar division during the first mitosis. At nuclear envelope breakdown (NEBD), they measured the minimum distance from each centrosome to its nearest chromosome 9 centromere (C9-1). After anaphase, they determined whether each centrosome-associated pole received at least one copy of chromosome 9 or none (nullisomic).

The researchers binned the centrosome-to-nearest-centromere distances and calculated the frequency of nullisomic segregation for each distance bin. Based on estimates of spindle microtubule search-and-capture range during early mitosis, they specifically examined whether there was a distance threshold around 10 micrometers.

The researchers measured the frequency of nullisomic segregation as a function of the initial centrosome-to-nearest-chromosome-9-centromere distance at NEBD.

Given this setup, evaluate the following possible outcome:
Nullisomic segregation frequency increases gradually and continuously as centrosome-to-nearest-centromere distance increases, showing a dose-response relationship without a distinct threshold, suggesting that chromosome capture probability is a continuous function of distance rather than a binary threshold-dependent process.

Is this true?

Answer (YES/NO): NO